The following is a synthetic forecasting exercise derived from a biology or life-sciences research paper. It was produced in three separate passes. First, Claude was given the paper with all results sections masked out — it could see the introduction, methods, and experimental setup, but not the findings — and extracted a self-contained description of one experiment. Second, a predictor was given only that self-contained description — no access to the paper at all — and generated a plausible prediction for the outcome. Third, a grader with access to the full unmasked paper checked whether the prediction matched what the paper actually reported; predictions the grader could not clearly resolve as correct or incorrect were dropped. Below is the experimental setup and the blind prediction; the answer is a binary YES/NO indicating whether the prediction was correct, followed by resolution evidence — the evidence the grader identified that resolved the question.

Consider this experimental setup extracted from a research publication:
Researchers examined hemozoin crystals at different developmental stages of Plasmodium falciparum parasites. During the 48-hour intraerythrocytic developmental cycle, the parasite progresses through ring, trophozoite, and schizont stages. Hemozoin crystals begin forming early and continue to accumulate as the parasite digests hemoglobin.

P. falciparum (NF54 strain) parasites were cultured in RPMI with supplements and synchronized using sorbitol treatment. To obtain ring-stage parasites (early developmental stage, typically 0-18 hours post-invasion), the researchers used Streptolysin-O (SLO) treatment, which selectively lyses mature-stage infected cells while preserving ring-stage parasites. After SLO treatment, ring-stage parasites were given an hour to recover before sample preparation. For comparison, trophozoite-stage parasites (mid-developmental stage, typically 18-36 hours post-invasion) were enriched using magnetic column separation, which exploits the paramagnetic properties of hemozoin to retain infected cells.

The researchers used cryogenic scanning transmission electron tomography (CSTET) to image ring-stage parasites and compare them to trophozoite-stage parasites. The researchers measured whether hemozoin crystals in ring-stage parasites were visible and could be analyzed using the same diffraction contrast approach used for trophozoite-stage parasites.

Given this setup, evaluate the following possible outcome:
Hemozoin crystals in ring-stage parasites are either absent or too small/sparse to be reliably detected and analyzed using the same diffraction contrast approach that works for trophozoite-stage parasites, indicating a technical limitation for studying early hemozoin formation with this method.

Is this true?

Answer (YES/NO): NO